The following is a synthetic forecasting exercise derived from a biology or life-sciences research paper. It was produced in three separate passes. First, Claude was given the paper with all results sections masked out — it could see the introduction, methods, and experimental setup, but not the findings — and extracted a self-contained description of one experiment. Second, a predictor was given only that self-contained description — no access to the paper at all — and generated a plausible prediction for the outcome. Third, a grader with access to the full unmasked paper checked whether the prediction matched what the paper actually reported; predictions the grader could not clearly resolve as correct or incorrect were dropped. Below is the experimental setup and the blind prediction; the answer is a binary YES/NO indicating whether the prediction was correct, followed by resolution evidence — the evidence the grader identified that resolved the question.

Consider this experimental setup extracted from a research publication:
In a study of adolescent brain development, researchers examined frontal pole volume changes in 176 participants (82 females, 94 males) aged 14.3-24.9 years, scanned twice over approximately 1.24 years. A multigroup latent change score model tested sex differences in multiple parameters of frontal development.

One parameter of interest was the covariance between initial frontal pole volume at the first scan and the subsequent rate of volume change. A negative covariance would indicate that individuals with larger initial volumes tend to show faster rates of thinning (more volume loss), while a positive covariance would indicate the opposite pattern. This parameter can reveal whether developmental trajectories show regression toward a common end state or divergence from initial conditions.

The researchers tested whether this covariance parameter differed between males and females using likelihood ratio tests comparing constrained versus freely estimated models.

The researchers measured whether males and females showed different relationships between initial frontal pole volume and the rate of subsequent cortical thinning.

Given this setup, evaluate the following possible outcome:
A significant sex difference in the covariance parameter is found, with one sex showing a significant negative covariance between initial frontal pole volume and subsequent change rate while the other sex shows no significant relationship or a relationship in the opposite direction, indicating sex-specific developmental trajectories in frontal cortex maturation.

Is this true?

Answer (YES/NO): NO